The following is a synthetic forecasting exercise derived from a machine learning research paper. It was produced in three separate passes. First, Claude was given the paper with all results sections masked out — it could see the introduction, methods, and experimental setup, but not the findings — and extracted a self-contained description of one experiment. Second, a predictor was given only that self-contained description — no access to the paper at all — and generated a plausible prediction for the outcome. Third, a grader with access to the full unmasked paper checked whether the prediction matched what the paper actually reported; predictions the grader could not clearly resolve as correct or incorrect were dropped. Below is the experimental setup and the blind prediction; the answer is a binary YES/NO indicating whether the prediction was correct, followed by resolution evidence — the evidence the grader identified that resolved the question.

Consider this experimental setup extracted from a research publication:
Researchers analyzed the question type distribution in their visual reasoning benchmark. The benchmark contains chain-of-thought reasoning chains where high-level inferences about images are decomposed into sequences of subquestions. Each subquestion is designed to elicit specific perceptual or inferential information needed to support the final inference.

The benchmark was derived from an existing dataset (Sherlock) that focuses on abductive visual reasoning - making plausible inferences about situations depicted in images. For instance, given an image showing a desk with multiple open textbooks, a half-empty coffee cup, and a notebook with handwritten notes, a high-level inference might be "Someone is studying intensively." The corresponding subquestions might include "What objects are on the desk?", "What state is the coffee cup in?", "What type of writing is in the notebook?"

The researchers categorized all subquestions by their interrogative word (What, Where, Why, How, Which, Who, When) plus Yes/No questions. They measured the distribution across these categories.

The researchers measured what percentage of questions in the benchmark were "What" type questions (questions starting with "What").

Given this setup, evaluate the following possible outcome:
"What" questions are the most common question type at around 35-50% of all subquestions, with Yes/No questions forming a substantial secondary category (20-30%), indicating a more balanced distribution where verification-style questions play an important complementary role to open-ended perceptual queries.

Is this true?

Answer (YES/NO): NO